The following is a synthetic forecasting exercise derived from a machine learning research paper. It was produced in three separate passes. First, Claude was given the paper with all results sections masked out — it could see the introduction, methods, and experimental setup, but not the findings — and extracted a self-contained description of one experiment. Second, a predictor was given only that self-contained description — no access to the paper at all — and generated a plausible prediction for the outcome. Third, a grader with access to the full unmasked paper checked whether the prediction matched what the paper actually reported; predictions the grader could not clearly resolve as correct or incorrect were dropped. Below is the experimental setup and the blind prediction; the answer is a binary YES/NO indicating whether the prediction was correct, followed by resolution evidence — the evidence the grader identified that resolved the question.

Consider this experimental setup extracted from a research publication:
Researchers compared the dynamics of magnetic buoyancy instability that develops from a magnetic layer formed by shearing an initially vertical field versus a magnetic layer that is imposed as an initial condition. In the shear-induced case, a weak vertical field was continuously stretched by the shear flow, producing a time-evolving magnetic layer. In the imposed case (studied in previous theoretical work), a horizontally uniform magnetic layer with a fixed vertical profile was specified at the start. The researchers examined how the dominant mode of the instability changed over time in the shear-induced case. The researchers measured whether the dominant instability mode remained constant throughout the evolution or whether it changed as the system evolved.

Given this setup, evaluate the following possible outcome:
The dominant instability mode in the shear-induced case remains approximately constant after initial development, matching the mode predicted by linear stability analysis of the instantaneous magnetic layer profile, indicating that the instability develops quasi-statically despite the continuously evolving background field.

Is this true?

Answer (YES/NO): NO